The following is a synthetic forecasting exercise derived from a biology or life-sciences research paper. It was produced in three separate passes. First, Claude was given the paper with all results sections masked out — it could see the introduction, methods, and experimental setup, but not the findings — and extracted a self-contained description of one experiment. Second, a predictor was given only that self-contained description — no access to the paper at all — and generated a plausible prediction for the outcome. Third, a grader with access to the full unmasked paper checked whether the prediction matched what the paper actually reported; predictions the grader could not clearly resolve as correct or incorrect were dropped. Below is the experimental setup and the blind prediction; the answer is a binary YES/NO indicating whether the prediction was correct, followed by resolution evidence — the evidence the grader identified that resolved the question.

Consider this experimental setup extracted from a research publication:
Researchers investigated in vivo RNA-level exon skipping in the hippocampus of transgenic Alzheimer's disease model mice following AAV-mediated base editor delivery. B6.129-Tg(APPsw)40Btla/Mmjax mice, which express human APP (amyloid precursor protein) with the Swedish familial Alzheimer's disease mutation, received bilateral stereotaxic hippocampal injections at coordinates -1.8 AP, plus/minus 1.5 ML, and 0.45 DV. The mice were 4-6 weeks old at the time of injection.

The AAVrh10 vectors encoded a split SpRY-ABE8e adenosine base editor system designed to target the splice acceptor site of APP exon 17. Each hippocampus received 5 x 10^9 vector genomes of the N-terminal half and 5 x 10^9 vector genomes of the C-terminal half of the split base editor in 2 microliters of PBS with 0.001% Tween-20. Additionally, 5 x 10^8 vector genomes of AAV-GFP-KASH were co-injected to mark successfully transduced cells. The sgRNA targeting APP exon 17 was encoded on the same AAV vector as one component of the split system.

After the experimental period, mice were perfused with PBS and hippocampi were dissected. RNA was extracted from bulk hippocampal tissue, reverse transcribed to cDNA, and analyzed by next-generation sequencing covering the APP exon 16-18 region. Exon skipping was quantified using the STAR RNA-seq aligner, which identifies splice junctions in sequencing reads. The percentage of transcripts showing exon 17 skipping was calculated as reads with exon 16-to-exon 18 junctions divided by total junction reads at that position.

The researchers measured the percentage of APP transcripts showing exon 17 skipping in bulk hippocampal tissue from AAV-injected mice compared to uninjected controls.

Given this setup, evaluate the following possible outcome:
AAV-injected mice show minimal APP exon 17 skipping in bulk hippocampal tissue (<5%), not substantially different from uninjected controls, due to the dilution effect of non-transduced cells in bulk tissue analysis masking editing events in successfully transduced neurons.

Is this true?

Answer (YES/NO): NO